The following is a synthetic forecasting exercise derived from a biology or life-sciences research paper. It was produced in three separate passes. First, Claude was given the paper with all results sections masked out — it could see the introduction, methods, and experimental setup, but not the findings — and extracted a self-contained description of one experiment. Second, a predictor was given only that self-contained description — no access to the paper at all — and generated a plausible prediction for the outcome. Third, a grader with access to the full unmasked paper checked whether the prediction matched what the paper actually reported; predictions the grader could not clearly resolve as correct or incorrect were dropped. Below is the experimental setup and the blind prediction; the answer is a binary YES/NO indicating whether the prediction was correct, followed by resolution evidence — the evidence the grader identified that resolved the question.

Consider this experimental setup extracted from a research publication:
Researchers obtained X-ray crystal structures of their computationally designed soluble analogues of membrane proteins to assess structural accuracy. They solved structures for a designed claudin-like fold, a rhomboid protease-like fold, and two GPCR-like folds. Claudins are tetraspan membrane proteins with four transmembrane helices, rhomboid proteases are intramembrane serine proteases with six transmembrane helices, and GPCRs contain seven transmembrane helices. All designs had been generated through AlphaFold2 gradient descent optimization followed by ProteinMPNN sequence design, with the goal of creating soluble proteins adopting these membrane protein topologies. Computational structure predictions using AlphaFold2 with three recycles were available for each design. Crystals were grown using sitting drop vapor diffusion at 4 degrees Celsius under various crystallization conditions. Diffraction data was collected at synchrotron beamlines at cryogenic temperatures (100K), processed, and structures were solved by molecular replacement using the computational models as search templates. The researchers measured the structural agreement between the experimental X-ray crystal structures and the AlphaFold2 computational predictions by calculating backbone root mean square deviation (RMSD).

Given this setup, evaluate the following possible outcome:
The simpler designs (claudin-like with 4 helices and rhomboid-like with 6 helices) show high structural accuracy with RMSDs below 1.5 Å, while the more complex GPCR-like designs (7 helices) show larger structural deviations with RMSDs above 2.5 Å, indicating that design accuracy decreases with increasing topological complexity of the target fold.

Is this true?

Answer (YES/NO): NO